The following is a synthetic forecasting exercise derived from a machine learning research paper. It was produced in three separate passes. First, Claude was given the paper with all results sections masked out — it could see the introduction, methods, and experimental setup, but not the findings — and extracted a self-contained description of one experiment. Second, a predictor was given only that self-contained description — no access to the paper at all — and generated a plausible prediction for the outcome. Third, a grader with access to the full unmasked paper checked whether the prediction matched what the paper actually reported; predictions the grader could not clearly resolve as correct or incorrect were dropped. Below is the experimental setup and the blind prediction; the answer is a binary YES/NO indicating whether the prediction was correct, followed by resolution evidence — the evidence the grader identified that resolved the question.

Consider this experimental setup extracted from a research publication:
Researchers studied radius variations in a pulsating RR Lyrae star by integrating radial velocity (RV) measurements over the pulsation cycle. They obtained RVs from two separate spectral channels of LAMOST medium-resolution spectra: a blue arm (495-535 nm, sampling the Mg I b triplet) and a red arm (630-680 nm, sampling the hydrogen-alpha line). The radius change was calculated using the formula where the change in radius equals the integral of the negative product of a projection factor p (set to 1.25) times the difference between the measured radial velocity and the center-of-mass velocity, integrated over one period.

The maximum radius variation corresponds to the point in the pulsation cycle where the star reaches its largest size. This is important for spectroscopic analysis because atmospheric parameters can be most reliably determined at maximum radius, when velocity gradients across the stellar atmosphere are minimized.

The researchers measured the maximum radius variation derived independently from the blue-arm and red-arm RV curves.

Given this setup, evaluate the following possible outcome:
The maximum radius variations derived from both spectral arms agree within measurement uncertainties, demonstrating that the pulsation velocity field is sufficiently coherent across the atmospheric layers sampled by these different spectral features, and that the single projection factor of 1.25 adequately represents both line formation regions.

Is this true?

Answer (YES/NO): NO